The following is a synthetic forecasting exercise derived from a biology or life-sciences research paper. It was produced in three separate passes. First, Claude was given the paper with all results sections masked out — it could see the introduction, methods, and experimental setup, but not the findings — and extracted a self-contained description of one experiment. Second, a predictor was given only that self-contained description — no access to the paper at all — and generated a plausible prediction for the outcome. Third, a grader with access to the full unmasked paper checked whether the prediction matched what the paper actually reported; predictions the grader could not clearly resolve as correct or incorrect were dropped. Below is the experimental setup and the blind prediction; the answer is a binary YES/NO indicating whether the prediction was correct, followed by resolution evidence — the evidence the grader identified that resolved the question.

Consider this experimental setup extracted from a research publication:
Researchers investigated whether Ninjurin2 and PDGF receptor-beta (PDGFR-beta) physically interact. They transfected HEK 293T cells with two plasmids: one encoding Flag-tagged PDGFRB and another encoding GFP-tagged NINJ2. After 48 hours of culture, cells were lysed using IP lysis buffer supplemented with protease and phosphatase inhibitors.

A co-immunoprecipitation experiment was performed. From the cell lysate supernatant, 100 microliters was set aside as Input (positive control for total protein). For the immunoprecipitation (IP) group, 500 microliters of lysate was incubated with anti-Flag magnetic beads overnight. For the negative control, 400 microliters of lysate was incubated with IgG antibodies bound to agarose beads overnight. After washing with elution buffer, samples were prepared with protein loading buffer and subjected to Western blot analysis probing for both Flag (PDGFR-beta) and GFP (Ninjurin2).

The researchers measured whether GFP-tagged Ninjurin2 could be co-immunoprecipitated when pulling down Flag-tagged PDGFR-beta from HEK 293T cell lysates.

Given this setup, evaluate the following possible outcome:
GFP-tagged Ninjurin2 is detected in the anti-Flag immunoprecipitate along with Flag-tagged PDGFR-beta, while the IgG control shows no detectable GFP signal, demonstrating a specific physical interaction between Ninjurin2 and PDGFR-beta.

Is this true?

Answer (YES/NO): YES